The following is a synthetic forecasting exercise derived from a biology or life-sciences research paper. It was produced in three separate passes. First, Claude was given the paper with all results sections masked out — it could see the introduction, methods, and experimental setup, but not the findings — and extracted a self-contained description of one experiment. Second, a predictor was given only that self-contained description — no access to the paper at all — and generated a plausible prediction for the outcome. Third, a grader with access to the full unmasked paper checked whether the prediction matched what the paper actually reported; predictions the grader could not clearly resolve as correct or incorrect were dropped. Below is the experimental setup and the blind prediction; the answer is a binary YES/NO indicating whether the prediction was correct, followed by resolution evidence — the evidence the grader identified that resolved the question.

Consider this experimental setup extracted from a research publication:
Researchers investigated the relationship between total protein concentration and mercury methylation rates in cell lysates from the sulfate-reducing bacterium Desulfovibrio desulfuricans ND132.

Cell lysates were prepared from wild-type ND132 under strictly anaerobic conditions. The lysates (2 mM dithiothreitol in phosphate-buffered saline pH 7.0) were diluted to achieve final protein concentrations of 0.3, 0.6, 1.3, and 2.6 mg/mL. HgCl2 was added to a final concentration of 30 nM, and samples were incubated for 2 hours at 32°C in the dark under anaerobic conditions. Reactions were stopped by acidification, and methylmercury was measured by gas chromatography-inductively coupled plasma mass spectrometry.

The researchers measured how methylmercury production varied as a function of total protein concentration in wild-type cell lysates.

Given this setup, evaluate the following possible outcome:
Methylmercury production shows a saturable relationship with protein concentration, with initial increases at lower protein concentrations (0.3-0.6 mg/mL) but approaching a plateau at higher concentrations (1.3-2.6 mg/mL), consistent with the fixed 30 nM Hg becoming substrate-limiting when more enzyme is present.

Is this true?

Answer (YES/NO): NO